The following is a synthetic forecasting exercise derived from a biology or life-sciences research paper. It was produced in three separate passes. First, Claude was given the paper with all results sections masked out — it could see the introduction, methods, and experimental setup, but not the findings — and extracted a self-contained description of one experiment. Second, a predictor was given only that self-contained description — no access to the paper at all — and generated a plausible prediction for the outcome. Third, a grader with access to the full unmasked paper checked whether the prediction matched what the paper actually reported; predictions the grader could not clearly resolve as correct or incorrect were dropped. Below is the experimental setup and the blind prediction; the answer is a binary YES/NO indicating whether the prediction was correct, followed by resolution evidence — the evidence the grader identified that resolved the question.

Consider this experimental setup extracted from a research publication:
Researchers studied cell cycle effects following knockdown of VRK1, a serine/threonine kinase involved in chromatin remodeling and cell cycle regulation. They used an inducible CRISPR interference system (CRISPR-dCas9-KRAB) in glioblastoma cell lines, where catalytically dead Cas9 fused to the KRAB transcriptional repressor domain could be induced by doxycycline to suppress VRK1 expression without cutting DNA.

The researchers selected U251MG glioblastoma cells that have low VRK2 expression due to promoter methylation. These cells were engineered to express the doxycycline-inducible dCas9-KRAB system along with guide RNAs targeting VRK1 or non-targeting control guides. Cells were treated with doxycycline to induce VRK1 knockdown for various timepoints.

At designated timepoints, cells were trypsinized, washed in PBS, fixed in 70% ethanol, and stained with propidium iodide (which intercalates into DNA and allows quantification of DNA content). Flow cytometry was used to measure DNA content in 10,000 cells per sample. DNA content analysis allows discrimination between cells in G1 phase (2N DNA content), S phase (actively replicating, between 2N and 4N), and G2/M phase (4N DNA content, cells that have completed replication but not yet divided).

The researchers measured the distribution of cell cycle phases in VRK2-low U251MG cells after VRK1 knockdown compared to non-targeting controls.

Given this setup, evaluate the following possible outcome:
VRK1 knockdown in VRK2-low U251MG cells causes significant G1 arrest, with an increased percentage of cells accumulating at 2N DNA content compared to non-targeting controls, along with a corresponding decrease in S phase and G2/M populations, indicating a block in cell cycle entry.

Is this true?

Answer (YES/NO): NO